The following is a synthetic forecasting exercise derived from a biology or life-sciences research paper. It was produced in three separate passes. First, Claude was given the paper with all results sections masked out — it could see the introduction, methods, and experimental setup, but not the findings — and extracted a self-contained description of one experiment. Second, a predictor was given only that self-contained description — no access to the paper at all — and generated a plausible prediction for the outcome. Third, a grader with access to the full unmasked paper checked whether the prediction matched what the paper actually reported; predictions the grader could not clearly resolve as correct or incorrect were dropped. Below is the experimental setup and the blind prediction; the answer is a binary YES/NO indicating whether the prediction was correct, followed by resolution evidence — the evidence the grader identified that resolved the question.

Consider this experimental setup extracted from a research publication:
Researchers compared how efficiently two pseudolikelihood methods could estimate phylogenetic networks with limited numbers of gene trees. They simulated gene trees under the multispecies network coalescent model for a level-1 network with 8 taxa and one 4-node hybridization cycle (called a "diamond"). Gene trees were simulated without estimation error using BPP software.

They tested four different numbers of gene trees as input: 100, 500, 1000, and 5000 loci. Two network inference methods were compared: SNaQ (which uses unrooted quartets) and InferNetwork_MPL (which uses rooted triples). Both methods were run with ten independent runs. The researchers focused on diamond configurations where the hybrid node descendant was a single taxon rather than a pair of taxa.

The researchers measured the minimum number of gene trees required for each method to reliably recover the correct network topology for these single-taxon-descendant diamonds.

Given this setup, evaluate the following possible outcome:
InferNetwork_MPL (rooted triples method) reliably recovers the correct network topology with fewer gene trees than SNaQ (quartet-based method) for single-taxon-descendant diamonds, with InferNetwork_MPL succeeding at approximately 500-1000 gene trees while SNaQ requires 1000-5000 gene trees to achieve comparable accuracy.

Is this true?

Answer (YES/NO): NO